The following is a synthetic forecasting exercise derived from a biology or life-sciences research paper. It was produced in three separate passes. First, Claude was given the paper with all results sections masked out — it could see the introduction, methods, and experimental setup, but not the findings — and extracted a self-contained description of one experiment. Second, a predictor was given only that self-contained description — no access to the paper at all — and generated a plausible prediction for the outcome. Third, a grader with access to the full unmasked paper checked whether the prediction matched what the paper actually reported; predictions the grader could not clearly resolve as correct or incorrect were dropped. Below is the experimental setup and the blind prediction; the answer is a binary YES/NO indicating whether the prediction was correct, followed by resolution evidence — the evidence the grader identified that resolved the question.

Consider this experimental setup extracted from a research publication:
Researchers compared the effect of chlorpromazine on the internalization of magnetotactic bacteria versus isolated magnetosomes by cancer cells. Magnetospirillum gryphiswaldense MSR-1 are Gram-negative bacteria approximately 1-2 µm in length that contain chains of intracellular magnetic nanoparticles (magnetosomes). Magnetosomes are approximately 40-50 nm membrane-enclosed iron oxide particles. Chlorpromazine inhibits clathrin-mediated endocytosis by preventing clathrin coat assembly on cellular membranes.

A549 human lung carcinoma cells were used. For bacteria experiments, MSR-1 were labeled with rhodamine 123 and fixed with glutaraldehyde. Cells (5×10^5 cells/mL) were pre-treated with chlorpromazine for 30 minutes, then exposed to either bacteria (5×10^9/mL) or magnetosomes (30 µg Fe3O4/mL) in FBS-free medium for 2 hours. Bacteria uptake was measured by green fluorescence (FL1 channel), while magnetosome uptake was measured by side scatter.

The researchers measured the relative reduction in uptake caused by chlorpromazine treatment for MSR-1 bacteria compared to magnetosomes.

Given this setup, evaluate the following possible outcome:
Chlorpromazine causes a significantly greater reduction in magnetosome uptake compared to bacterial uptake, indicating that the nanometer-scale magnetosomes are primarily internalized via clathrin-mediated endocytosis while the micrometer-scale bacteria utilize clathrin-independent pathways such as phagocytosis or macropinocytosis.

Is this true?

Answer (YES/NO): NO